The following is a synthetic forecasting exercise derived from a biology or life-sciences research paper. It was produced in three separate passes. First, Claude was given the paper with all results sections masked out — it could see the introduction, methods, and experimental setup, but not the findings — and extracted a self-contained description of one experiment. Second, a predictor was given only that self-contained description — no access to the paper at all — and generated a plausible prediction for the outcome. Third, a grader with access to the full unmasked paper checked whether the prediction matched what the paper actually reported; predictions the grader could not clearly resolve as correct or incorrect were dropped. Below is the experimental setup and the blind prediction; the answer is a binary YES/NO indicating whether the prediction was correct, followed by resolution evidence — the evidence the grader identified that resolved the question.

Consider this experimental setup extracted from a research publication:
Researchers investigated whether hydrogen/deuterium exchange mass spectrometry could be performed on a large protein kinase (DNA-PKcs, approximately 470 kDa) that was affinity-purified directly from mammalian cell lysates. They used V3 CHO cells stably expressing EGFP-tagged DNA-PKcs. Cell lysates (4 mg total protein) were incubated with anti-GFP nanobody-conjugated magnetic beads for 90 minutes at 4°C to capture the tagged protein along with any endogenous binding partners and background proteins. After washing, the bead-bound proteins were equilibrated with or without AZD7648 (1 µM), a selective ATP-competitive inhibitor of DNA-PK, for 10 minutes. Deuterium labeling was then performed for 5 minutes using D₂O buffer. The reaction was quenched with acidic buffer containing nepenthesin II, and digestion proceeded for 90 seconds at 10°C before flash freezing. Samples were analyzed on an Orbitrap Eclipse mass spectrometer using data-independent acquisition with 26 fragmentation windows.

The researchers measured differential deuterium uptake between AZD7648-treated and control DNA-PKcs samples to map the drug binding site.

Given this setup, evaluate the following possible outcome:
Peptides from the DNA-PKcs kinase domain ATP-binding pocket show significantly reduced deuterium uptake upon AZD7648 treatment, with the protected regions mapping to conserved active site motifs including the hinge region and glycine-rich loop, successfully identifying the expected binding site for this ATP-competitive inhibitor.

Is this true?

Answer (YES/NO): NO